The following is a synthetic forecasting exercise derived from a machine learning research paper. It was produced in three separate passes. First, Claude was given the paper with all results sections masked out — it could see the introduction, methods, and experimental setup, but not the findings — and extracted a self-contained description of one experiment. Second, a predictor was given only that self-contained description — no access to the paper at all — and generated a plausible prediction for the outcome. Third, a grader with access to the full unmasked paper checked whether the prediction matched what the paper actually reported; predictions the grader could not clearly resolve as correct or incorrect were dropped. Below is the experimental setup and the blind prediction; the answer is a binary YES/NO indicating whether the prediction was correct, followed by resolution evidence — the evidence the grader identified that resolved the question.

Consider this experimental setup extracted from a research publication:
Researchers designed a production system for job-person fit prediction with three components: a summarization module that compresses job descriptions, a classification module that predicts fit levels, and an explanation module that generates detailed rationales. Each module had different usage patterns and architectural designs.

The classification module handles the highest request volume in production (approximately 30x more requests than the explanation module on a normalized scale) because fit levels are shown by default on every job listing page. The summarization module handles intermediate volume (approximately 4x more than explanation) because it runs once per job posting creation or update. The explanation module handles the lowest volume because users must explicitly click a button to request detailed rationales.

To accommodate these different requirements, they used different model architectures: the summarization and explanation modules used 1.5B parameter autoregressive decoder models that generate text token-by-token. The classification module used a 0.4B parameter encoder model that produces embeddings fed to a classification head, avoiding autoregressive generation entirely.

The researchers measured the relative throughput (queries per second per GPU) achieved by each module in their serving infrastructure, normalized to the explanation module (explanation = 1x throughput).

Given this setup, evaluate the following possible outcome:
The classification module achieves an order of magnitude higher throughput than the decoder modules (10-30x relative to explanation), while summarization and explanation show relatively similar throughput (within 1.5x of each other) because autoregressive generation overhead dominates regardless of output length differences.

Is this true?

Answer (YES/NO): NO